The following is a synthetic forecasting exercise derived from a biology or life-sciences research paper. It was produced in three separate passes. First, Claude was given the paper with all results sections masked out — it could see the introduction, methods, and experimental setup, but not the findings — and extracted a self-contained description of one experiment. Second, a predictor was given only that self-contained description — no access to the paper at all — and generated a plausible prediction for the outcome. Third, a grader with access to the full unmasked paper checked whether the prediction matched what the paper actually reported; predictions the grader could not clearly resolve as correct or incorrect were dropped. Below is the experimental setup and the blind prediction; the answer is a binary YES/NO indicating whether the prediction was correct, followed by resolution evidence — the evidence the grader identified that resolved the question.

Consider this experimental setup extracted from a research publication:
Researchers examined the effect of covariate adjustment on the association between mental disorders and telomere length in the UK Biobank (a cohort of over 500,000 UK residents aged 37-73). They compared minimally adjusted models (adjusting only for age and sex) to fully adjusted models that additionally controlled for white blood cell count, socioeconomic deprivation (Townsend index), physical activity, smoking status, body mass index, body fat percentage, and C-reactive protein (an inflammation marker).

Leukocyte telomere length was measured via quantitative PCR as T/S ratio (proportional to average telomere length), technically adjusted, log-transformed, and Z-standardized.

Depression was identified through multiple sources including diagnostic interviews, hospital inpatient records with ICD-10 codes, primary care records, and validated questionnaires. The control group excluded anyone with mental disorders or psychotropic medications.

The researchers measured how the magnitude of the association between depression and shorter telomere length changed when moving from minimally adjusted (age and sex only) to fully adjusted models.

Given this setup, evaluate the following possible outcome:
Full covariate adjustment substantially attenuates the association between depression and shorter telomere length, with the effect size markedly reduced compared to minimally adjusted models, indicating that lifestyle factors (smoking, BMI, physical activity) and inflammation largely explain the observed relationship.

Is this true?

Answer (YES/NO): NO